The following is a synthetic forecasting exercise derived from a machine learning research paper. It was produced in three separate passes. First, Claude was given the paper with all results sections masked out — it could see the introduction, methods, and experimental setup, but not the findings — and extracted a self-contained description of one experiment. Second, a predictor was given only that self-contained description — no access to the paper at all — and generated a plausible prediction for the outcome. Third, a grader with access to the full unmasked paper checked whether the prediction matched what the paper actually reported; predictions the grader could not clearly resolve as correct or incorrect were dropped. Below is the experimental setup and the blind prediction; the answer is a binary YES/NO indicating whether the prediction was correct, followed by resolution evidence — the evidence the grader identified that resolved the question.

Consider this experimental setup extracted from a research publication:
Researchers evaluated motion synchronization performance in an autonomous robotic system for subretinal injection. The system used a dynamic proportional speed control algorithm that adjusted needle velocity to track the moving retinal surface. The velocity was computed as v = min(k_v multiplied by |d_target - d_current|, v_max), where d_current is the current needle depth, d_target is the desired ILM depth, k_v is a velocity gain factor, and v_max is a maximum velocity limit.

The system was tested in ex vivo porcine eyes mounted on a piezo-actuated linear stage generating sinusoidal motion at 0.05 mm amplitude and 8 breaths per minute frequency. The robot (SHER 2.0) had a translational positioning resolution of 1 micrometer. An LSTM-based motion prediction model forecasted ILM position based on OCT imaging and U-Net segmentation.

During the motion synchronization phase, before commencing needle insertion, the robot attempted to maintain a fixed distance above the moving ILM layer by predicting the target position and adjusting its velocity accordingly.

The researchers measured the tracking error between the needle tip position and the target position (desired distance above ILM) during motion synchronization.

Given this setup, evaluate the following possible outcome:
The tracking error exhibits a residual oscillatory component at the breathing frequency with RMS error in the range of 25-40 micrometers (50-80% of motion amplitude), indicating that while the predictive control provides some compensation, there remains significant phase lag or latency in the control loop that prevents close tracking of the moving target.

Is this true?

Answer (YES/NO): NO